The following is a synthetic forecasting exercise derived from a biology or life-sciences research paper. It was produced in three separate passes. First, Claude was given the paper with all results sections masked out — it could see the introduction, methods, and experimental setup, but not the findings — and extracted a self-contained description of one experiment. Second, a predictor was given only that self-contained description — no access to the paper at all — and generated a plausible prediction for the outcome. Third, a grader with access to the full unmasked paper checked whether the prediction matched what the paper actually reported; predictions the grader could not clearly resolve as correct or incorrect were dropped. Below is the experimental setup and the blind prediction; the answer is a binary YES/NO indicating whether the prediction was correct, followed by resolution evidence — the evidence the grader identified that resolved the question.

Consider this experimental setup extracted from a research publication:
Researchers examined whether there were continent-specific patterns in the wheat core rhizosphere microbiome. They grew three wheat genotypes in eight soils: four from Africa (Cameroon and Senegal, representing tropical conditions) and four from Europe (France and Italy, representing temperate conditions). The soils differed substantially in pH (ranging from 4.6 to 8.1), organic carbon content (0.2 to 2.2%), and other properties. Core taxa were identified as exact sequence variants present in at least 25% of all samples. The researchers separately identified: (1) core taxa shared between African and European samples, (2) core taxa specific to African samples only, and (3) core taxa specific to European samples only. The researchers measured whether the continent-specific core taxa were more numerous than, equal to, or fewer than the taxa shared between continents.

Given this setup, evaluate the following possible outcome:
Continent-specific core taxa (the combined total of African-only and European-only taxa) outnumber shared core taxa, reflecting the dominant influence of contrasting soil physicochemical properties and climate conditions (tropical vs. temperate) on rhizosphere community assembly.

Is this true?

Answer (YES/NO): NO